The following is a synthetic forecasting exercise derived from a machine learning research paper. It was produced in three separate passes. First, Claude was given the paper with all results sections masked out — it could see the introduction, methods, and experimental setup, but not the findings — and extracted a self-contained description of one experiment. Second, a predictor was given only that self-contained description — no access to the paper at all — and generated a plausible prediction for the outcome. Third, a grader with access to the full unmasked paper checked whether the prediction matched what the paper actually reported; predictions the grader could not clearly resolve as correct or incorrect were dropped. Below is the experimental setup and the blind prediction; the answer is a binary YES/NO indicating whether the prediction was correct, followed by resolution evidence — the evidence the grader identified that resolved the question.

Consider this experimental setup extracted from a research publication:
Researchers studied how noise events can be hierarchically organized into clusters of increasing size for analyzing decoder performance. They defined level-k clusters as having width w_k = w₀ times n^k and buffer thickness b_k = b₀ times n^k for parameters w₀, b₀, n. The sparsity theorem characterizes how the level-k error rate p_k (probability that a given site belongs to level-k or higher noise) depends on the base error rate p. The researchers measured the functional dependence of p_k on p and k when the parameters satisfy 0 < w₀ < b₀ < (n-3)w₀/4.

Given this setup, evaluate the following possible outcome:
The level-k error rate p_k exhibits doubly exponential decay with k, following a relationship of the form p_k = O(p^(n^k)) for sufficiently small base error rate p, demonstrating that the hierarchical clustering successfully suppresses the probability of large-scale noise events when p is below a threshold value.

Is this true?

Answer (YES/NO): NO